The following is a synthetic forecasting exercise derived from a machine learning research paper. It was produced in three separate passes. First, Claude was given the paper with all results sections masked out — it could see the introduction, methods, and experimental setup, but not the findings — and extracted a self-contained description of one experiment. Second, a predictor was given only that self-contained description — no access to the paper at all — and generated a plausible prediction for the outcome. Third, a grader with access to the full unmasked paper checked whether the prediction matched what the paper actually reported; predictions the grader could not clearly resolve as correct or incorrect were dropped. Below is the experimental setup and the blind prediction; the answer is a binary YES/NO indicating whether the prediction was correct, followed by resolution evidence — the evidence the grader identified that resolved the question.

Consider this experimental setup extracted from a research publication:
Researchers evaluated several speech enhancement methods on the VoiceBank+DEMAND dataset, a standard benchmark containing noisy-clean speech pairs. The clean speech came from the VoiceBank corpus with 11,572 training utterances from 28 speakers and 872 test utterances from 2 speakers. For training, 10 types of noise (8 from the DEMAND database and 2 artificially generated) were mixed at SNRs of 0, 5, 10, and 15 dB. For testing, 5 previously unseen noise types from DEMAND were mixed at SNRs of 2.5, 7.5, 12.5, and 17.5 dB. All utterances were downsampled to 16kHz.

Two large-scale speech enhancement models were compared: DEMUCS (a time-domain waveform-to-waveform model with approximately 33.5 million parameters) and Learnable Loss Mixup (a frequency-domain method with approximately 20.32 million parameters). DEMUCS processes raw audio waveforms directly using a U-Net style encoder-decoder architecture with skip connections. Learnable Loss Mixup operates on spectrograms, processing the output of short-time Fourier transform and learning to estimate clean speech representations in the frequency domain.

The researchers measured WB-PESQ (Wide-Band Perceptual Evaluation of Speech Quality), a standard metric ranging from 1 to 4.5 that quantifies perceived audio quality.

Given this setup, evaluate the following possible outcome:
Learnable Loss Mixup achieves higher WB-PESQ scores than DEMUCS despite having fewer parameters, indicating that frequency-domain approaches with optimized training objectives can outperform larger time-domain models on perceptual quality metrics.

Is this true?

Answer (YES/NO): YES